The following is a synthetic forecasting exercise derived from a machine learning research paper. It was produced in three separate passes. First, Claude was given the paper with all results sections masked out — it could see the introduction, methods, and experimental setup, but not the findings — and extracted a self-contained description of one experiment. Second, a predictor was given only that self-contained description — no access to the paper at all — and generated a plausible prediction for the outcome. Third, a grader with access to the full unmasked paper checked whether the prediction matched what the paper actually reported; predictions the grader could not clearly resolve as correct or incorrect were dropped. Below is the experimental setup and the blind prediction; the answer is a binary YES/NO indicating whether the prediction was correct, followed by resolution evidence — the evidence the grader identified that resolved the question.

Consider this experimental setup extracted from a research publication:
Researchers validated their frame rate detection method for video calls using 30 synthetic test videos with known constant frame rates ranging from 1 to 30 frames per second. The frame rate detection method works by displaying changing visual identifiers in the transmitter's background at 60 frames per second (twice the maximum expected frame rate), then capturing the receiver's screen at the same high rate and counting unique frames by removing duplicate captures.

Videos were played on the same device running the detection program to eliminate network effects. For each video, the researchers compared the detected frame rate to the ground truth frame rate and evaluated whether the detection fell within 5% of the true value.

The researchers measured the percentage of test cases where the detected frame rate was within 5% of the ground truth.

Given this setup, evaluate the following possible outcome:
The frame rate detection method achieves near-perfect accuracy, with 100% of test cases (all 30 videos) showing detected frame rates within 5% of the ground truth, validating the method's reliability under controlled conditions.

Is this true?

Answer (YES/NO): NO